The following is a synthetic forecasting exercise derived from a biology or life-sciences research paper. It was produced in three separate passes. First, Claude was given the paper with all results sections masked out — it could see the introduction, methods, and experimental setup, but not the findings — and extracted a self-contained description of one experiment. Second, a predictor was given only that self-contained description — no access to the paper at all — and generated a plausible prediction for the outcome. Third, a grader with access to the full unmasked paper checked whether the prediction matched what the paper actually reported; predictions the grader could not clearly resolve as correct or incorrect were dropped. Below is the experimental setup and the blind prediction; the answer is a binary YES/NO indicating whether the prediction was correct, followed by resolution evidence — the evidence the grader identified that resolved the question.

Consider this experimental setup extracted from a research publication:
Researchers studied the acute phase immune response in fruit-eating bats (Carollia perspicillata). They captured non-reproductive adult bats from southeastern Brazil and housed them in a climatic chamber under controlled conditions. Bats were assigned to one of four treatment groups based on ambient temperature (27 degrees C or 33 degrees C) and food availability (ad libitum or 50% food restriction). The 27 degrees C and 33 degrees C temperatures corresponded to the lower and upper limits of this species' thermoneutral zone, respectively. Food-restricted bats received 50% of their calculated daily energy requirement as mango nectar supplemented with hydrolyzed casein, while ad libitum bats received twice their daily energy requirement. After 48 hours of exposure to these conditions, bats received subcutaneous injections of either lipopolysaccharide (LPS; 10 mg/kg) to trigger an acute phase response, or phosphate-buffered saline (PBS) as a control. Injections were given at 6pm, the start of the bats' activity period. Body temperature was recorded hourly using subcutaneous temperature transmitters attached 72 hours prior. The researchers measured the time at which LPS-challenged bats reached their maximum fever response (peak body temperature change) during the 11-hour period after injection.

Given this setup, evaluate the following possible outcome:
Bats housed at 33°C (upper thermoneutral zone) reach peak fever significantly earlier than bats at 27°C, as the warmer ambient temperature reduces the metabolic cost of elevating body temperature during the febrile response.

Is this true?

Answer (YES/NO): NO